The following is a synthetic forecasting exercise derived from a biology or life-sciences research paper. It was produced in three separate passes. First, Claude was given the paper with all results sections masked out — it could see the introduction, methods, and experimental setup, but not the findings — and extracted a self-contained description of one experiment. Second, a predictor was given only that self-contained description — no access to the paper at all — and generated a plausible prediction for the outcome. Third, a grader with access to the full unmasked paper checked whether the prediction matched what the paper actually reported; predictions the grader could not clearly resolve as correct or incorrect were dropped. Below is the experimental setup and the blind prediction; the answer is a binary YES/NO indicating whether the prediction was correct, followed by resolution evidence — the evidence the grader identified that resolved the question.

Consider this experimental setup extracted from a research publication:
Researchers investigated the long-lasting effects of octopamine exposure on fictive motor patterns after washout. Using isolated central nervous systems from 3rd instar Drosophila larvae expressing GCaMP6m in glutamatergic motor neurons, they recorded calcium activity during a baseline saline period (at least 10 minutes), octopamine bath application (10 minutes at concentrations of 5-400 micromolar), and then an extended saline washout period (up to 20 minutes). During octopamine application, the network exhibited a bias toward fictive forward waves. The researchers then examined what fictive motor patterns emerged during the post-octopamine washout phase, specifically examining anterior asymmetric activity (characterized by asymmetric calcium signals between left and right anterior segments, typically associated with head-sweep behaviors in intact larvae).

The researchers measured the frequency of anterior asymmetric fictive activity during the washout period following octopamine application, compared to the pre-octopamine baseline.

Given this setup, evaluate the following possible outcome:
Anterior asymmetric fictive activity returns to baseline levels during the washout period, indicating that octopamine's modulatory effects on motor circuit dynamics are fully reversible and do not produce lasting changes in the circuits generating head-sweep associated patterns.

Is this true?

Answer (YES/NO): NO